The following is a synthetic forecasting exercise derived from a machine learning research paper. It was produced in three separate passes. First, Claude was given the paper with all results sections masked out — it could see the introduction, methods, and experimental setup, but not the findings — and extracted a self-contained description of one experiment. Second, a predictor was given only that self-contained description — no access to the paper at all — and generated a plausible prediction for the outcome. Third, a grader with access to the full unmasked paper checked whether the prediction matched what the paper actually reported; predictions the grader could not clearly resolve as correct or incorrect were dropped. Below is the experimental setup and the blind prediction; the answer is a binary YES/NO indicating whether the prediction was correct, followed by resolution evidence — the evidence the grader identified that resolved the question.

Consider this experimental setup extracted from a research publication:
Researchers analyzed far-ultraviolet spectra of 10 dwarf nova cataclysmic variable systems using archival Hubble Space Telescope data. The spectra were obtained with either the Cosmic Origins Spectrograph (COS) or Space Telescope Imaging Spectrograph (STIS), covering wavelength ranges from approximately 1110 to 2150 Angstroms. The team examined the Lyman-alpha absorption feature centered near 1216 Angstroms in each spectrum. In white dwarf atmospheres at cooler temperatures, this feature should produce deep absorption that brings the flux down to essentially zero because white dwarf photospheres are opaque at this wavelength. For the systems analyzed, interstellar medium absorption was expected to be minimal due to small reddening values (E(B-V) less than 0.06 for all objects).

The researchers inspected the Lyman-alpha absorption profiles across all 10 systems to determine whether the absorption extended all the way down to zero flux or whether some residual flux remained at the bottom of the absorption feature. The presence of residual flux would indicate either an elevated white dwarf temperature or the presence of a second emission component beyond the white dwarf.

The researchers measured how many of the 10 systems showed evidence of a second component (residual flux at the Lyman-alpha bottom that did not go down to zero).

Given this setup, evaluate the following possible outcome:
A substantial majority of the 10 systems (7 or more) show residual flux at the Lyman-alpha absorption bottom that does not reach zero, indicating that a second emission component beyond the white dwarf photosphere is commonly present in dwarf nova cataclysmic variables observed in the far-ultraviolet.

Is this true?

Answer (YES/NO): YES